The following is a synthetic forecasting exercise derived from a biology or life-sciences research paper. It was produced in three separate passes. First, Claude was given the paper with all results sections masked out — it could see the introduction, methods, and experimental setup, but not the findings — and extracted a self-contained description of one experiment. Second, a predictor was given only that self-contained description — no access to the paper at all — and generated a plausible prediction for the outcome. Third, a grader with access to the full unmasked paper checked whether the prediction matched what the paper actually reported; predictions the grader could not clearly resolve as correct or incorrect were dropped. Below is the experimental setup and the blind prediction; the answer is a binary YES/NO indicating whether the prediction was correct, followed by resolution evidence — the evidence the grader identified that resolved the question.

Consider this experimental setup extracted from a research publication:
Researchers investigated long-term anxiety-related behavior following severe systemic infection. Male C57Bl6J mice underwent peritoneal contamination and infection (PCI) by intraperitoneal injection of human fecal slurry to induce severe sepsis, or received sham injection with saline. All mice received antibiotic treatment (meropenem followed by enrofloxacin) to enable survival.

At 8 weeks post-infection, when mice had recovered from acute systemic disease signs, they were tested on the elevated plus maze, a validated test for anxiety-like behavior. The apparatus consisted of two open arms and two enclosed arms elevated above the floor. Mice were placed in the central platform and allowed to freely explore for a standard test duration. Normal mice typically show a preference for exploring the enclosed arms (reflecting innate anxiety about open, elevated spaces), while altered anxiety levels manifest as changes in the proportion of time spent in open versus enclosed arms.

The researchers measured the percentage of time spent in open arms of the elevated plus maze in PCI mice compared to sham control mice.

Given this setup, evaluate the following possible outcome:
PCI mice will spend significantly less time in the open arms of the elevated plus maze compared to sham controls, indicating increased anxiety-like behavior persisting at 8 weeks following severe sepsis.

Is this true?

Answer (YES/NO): YES